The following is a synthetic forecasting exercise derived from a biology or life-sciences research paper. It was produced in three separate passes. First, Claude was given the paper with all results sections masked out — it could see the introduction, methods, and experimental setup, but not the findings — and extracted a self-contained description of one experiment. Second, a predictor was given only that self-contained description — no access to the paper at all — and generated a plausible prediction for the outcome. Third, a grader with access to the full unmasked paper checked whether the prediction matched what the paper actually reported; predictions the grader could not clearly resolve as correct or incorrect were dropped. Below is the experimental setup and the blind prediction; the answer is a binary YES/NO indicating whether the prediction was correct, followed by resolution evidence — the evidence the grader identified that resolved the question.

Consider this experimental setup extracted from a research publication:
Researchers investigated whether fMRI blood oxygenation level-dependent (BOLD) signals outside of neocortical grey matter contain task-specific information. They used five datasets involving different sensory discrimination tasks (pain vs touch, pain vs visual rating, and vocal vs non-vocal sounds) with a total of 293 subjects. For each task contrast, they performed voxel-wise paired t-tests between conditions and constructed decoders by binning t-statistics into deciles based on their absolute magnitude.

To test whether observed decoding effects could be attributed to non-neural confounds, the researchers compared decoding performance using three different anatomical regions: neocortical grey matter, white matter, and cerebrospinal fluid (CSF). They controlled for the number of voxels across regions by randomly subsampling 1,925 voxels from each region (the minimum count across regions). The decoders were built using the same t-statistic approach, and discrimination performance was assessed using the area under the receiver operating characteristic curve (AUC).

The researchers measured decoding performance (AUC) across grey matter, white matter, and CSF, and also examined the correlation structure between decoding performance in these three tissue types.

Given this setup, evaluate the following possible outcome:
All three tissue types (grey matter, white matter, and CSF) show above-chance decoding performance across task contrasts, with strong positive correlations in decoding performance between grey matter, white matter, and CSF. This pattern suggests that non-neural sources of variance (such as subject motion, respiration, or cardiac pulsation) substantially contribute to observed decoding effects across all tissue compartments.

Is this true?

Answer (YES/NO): NO